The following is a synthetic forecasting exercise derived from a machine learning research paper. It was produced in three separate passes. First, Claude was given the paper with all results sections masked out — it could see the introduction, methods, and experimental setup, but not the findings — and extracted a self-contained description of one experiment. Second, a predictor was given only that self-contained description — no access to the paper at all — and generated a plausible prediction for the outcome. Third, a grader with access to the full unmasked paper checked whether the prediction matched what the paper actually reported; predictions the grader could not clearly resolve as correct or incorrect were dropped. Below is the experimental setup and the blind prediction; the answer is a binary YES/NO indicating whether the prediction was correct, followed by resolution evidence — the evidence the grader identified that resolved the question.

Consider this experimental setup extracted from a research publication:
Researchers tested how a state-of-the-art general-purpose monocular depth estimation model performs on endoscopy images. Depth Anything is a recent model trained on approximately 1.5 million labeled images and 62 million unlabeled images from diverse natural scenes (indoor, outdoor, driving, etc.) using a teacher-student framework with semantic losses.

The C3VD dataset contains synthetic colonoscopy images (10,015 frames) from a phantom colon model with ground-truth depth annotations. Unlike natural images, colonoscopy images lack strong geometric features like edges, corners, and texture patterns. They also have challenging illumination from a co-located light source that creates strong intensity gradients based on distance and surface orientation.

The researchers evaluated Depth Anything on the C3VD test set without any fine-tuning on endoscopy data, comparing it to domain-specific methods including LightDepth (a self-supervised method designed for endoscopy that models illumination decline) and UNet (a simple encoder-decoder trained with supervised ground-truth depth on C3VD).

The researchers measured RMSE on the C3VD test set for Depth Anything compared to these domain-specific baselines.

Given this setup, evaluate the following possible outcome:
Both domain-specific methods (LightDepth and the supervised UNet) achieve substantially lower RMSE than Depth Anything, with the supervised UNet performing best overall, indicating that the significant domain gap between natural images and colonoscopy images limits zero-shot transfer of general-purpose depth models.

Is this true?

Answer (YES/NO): NO